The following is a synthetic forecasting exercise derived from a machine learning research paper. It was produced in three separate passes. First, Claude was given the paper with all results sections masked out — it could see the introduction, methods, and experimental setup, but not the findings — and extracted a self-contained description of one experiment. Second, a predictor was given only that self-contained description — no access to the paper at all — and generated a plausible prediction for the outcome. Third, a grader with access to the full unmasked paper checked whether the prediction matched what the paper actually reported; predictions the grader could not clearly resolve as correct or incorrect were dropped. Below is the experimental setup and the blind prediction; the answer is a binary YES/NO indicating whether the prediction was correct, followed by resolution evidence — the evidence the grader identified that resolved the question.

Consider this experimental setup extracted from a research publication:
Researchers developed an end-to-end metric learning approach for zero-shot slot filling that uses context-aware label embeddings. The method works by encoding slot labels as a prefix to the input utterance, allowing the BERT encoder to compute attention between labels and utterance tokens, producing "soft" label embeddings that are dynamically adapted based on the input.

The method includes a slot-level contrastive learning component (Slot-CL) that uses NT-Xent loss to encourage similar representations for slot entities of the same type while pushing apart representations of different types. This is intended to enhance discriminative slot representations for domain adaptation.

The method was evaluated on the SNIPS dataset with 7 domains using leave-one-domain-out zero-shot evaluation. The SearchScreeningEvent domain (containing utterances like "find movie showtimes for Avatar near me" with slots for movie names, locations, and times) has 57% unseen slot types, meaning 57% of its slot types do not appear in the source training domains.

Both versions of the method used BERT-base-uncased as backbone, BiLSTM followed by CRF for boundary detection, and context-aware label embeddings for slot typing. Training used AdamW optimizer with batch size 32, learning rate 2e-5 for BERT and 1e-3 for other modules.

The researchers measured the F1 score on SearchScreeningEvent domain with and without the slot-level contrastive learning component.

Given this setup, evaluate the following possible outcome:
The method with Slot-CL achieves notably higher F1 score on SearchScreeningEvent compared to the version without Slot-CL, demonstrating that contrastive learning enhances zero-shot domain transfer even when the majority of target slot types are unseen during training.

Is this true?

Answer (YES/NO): NO